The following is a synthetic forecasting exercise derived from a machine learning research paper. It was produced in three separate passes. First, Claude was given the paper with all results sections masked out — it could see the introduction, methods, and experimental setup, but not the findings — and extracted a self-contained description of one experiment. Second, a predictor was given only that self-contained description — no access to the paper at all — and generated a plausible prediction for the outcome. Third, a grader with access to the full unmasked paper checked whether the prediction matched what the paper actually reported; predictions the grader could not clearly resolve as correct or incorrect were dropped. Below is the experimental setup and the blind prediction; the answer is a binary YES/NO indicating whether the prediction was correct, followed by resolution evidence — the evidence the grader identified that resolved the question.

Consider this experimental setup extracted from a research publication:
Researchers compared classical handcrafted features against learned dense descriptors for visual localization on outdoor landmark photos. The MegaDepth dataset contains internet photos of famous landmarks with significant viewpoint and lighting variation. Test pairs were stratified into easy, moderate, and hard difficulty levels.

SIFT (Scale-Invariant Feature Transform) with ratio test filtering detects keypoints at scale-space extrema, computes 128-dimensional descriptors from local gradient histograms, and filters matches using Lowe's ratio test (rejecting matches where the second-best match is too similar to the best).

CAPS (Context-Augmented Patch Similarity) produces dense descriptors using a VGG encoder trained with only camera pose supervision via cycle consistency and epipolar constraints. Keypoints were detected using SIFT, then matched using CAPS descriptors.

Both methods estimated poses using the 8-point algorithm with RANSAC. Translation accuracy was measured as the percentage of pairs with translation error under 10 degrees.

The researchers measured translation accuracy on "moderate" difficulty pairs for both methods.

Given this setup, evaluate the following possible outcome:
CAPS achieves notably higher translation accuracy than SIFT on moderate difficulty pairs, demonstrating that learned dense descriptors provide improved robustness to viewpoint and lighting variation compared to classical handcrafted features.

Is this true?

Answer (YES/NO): YES